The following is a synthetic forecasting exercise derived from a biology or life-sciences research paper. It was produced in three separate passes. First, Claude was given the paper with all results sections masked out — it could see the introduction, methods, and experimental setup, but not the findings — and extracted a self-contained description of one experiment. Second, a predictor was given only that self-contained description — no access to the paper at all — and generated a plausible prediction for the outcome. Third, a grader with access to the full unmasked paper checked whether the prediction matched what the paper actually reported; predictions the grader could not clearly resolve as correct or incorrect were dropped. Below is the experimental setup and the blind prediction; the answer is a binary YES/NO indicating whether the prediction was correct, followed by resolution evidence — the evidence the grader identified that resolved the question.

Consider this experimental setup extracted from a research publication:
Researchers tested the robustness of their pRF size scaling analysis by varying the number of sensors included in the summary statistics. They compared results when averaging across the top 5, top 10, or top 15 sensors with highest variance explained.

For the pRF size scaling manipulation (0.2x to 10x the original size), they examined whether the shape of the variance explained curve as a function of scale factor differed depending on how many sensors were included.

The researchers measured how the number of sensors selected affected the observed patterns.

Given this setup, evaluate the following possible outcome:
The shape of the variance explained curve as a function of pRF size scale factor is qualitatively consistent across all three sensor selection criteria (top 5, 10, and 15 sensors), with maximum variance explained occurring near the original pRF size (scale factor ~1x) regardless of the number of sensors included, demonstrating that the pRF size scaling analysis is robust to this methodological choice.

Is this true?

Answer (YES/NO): YES